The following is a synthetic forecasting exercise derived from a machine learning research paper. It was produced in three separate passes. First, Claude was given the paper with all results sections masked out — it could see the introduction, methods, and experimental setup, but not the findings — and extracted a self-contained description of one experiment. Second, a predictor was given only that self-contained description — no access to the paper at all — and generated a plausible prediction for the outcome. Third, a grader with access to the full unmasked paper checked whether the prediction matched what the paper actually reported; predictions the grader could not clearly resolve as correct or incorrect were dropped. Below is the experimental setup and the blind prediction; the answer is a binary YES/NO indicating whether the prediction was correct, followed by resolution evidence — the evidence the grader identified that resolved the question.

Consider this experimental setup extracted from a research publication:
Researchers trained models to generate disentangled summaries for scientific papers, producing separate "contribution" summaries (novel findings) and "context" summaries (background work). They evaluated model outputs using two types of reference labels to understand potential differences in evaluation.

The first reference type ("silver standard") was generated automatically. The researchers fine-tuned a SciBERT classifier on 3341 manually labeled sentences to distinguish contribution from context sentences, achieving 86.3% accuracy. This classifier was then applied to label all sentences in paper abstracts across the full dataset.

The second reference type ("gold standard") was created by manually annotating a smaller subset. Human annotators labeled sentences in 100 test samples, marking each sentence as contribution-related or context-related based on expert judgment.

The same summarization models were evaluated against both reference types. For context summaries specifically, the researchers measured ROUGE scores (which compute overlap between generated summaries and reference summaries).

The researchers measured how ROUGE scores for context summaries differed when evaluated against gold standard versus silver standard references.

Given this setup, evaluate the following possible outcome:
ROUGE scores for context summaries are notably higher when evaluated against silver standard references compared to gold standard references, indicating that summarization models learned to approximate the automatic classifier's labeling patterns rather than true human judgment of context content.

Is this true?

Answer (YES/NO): YES